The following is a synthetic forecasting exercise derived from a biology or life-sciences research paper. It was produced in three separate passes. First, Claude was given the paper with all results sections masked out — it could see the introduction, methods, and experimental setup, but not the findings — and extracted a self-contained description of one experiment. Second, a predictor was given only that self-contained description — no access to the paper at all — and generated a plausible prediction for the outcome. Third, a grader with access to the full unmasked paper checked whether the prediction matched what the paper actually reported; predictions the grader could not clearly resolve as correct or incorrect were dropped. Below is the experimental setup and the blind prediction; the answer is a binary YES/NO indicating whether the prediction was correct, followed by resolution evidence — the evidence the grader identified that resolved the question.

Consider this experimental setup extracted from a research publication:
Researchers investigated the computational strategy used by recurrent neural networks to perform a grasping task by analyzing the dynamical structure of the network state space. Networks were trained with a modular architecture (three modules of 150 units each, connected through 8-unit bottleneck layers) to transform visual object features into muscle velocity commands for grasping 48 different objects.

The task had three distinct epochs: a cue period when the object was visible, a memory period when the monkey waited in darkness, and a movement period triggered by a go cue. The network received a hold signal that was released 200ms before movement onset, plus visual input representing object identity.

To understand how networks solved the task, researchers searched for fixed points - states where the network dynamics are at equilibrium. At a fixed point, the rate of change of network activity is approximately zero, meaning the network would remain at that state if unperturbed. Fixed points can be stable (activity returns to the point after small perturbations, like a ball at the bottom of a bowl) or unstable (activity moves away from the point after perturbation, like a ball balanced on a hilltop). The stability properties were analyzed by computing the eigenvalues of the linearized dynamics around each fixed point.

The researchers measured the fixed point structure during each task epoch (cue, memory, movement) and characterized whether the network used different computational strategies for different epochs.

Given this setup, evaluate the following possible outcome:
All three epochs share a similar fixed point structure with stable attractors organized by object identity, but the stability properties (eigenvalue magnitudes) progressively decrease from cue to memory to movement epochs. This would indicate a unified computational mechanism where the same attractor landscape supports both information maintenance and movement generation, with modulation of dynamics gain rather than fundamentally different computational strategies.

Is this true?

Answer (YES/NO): NO